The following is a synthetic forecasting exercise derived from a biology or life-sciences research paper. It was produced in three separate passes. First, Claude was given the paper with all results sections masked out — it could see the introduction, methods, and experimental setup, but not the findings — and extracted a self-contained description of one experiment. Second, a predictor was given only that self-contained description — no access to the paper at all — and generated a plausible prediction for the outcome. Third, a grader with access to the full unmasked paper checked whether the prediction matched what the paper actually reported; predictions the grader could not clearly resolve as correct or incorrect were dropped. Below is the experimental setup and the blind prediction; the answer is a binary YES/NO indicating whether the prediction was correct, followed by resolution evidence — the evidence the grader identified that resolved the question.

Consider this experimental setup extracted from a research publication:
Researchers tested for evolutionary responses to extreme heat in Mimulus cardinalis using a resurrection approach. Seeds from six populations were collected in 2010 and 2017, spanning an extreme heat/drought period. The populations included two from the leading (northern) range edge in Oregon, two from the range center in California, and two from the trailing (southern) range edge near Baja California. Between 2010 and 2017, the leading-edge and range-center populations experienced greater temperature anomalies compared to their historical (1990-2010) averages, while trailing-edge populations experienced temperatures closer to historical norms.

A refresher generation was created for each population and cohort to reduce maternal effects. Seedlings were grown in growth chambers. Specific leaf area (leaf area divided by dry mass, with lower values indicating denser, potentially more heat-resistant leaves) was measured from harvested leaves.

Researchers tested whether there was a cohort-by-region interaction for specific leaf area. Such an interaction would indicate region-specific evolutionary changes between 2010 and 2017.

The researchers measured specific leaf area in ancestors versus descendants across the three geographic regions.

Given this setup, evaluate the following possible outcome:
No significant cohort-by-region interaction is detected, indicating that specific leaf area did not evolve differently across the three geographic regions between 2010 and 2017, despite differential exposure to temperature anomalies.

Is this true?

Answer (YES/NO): NO